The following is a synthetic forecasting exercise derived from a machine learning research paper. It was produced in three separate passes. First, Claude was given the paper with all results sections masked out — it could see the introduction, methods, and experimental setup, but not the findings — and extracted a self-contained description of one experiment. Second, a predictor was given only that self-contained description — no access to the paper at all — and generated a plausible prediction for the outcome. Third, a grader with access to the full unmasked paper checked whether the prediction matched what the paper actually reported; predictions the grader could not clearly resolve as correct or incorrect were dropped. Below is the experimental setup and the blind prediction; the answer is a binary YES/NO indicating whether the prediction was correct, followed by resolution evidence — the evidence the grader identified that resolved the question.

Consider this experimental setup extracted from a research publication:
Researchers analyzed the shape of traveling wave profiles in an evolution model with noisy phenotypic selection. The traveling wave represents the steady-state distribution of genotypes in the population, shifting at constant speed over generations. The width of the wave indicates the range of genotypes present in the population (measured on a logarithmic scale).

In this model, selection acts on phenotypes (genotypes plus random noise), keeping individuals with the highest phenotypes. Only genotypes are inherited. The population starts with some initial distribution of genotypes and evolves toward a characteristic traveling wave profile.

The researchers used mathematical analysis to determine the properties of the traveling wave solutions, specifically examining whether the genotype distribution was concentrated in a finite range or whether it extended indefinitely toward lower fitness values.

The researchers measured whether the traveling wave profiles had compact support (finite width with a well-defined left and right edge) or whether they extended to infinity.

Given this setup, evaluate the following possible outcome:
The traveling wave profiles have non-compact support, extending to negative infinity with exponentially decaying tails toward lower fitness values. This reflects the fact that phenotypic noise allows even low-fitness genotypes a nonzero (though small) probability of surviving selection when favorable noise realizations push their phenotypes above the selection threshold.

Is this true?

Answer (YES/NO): NO